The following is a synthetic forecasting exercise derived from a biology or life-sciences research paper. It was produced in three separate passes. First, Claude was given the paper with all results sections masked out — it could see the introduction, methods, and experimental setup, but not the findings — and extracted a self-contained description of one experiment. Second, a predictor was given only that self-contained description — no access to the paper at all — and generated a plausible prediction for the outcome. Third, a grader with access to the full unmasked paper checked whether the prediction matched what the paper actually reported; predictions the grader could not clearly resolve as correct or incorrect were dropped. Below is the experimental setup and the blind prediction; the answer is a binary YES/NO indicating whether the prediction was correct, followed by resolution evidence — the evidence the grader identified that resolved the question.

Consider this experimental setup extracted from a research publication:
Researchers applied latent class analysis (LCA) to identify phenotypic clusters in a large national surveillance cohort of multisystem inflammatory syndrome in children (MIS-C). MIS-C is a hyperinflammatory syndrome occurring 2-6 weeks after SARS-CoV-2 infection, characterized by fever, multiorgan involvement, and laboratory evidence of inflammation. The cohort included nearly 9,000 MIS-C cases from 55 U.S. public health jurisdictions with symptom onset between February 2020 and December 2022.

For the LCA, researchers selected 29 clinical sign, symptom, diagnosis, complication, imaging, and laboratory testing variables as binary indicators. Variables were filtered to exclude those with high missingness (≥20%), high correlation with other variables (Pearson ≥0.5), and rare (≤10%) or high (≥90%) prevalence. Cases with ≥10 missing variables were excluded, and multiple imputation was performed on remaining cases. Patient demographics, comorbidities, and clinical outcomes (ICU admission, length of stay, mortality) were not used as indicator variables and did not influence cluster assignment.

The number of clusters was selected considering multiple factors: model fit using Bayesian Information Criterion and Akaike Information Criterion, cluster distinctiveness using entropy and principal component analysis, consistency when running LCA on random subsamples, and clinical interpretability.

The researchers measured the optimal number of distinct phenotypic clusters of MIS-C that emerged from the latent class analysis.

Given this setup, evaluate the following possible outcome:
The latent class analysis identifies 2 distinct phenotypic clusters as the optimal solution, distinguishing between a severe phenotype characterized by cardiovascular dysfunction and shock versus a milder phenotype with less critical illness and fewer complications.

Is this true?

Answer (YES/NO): NO